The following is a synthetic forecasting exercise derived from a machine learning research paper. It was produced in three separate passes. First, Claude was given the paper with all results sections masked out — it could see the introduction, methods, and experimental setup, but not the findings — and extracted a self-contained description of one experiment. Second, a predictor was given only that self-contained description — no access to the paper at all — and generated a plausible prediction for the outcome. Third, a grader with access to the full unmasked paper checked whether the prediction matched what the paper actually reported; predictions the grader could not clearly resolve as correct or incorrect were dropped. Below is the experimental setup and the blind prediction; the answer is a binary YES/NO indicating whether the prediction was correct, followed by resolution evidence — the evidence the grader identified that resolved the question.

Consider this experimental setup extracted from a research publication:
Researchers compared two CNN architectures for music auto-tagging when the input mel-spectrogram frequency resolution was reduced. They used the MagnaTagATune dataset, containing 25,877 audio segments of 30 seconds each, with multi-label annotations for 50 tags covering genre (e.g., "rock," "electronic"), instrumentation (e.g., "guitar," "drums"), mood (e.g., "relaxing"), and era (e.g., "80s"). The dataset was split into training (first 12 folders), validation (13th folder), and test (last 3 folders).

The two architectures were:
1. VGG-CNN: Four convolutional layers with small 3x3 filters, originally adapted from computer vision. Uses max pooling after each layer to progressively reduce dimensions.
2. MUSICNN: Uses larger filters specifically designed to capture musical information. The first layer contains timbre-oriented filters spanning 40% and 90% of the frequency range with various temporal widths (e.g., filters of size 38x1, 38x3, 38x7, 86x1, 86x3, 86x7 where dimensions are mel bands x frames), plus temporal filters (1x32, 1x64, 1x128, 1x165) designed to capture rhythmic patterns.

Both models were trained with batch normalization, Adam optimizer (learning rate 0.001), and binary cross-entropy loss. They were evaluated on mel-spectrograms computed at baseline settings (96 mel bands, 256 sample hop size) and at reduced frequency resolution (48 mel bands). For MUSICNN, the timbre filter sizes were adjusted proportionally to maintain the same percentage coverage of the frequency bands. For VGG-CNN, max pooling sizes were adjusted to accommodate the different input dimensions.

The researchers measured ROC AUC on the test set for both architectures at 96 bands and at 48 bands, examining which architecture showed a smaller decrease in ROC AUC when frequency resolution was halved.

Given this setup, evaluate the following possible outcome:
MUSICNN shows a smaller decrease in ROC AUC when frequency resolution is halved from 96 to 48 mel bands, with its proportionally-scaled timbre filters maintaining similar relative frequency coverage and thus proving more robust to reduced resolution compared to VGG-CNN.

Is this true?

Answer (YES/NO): NO